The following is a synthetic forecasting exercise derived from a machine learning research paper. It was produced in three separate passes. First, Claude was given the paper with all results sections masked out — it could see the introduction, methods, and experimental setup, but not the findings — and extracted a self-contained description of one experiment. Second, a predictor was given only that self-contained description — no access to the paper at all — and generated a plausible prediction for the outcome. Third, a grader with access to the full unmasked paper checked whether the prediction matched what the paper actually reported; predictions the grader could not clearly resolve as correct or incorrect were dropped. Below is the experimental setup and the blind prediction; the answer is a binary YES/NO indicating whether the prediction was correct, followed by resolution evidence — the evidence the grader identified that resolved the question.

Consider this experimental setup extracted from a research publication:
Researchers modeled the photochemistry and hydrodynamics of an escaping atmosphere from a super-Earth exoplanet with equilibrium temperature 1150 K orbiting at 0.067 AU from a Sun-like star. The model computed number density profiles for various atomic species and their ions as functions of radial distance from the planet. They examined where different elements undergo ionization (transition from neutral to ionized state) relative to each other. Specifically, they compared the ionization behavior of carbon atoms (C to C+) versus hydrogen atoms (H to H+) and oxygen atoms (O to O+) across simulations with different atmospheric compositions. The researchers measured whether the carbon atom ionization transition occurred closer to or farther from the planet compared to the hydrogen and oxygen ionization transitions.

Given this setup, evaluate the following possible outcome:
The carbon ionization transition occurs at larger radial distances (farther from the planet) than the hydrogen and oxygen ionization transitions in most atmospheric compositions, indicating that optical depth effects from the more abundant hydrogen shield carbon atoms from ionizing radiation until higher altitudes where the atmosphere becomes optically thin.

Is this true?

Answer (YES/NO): NO